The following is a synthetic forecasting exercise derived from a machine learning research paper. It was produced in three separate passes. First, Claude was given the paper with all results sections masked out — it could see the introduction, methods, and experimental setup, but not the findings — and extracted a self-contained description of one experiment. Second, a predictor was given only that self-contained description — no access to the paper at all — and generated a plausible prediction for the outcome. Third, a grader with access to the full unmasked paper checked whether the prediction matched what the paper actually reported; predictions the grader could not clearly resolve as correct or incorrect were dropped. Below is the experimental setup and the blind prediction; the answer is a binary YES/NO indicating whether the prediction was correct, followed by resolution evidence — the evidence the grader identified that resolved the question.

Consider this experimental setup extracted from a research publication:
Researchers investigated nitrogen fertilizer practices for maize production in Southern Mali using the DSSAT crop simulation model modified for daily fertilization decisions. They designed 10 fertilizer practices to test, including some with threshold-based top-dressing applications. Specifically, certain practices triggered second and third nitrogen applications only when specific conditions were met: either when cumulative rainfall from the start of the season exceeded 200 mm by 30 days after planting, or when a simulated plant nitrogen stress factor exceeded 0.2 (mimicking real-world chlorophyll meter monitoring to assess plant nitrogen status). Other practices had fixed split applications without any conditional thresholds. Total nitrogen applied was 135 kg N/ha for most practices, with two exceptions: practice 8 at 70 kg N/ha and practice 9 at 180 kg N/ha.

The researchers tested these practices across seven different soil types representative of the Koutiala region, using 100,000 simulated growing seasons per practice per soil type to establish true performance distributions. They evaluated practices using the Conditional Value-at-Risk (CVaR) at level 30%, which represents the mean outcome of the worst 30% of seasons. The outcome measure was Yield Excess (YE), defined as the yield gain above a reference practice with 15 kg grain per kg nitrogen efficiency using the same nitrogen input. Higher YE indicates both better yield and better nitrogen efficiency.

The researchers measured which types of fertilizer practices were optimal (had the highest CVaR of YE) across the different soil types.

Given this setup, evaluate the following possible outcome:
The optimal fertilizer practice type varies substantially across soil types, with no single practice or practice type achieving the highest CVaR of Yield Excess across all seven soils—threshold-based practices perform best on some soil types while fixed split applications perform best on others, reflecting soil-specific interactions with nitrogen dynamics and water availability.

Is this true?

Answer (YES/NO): NO